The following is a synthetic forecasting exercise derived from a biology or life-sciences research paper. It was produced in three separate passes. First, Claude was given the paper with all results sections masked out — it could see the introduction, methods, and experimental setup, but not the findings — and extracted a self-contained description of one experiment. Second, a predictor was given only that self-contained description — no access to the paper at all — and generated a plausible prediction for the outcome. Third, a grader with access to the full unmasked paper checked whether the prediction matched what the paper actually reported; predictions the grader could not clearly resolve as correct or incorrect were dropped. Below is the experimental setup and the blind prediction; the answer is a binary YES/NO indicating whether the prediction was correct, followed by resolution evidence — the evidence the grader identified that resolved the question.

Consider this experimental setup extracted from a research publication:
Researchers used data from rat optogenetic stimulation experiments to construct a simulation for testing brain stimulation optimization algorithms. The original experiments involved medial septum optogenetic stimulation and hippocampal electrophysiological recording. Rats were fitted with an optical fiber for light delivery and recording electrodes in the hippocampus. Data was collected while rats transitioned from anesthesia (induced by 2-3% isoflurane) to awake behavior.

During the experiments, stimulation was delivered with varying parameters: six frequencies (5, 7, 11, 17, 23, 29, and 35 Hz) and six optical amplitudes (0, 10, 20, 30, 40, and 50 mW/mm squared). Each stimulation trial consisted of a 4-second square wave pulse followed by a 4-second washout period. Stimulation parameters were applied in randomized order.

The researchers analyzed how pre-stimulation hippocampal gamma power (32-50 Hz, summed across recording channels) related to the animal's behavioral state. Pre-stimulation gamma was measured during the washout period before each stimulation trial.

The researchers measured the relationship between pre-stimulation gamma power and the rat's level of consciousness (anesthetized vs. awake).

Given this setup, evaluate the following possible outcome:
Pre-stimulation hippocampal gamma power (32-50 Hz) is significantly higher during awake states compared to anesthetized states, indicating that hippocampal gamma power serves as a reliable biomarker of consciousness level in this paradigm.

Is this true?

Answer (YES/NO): NO